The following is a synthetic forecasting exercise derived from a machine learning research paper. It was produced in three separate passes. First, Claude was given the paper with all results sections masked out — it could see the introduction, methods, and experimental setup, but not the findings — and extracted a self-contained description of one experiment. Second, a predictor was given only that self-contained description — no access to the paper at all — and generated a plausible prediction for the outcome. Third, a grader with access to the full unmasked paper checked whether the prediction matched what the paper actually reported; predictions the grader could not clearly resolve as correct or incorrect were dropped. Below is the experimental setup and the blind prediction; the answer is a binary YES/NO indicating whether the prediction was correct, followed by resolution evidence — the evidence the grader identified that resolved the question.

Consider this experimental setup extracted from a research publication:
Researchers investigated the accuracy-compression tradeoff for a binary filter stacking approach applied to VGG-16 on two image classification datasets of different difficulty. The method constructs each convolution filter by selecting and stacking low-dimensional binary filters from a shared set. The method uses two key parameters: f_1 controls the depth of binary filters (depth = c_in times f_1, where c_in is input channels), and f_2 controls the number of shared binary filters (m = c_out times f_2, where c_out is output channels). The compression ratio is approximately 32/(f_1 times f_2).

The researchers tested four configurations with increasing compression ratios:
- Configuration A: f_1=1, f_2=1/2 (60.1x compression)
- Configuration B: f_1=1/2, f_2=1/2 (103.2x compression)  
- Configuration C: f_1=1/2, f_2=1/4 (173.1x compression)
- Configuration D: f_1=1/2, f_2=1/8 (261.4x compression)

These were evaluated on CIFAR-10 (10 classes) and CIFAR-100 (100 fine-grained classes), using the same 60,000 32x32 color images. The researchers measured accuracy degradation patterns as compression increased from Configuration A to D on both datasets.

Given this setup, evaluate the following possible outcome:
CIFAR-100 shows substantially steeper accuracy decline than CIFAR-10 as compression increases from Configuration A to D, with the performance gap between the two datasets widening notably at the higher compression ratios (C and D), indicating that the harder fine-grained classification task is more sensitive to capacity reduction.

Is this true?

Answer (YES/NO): NO